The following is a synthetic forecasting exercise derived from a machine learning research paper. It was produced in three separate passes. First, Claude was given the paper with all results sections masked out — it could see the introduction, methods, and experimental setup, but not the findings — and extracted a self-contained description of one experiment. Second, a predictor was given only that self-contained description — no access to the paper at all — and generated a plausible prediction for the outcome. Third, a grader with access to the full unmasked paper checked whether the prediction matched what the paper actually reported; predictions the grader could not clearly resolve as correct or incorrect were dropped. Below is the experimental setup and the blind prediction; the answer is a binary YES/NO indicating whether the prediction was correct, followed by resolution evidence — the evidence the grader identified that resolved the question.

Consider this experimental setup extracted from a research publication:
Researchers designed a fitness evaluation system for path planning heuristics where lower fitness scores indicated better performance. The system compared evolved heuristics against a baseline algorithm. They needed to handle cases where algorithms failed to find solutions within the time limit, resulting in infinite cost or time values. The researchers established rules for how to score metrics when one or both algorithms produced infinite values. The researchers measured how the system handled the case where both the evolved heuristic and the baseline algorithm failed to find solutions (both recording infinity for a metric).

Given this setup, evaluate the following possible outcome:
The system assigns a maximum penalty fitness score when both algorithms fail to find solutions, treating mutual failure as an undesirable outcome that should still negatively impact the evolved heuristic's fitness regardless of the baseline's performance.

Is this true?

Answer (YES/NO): NO